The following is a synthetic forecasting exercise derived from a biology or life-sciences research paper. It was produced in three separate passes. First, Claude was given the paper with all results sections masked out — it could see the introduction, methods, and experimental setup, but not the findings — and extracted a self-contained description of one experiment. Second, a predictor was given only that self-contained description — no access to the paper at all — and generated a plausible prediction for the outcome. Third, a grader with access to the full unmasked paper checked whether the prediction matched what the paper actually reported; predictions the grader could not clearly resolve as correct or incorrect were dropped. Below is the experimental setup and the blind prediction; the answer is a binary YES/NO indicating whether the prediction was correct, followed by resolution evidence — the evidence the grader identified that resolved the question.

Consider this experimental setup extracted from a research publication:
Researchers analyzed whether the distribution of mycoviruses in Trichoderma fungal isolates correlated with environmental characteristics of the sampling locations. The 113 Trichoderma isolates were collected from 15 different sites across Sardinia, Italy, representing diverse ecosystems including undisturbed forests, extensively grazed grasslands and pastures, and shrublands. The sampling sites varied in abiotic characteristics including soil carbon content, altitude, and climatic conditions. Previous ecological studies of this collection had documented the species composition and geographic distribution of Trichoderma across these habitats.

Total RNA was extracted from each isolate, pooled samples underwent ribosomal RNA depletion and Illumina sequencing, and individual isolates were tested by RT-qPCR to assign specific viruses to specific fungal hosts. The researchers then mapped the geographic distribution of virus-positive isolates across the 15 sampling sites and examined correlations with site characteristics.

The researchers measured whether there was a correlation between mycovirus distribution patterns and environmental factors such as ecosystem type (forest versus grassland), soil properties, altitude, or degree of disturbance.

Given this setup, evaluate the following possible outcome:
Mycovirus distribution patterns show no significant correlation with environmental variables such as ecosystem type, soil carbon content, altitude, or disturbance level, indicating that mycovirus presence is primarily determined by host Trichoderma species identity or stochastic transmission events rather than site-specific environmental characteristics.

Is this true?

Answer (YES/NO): YES